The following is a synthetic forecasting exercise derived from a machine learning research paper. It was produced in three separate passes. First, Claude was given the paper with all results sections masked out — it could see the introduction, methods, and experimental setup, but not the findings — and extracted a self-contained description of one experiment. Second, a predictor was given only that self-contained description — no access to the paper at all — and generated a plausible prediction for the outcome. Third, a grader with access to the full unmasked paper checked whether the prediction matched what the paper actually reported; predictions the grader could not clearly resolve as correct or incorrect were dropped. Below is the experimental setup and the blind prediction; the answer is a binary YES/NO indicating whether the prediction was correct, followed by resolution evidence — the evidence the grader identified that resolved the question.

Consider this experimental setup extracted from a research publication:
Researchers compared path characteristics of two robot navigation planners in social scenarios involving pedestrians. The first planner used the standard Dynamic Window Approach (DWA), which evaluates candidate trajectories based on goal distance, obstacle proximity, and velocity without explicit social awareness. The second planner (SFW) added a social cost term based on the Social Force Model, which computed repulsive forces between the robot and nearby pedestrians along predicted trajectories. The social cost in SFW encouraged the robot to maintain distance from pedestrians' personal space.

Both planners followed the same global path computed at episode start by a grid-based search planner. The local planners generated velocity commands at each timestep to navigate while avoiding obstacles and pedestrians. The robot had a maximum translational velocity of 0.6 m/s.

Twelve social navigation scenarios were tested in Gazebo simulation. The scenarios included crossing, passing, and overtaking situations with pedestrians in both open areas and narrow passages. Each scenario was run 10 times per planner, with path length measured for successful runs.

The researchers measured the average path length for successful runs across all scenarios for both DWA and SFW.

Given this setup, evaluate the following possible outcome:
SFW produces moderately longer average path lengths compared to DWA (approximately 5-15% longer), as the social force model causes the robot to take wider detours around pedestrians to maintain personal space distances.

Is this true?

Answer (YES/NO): NO